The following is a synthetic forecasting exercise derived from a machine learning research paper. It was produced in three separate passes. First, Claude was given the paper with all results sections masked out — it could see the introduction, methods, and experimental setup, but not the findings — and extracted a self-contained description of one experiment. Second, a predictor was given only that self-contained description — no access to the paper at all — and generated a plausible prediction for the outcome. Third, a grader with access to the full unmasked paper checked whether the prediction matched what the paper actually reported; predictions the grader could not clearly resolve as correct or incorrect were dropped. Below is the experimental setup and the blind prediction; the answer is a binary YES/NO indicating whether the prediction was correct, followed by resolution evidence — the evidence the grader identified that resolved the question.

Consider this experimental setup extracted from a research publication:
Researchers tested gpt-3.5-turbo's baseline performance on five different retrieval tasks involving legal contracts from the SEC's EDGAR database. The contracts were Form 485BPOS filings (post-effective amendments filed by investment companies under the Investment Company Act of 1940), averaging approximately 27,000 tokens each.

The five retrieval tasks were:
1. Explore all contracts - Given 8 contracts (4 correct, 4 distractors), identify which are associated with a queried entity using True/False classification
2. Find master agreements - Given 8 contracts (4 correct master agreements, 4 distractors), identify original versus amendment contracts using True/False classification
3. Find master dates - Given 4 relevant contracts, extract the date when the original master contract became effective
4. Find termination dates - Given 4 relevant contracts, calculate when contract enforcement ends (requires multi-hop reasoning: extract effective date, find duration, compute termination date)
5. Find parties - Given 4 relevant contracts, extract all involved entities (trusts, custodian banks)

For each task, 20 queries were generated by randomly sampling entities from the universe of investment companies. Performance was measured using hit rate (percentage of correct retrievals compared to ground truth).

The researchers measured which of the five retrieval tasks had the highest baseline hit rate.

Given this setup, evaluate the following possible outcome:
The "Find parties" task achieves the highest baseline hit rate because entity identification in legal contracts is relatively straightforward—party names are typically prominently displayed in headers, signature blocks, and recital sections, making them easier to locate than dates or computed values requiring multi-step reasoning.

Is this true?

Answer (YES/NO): NO